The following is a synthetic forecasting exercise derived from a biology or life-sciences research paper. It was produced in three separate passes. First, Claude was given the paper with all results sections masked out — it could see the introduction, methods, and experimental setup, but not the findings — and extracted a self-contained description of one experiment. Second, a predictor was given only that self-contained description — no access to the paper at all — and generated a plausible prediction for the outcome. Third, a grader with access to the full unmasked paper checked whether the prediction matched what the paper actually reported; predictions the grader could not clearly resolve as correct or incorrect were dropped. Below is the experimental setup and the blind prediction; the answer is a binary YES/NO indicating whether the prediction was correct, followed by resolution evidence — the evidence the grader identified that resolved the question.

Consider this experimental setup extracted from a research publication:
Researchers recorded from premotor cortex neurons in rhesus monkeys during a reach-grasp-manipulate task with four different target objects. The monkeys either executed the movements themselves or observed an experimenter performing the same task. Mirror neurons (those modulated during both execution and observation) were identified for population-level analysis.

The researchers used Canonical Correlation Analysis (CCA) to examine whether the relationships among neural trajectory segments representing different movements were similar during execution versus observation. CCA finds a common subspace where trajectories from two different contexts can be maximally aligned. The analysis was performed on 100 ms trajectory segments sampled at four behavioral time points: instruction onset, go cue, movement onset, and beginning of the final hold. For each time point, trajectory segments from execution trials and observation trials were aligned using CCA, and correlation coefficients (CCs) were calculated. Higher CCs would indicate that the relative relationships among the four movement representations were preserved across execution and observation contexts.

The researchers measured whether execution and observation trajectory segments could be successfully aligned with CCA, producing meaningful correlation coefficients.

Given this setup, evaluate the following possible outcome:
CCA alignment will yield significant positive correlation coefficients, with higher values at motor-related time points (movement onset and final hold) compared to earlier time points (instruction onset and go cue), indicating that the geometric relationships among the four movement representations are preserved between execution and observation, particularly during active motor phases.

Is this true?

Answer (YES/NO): YES